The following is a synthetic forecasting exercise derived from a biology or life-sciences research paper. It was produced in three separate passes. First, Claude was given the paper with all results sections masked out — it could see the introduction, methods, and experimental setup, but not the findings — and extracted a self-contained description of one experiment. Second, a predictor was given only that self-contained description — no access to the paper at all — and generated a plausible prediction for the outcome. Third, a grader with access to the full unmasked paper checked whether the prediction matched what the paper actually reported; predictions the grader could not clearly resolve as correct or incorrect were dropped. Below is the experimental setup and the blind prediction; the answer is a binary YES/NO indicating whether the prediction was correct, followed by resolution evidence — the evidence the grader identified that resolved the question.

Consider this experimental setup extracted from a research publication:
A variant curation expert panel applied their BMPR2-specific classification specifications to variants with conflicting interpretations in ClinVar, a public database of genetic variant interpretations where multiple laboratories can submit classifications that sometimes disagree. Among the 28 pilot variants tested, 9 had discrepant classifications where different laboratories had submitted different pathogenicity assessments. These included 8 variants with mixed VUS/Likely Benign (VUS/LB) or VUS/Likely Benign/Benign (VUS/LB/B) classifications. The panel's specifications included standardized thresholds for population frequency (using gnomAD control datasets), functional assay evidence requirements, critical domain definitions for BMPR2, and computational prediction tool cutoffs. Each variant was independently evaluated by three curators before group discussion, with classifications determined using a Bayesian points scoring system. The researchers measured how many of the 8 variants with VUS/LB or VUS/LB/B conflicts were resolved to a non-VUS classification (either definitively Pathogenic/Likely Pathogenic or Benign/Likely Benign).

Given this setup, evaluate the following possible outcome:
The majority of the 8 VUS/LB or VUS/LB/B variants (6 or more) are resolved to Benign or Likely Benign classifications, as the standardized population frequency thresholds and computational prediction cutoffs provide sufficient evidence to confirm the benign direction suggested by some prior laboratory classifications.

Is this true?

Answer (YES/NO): YES